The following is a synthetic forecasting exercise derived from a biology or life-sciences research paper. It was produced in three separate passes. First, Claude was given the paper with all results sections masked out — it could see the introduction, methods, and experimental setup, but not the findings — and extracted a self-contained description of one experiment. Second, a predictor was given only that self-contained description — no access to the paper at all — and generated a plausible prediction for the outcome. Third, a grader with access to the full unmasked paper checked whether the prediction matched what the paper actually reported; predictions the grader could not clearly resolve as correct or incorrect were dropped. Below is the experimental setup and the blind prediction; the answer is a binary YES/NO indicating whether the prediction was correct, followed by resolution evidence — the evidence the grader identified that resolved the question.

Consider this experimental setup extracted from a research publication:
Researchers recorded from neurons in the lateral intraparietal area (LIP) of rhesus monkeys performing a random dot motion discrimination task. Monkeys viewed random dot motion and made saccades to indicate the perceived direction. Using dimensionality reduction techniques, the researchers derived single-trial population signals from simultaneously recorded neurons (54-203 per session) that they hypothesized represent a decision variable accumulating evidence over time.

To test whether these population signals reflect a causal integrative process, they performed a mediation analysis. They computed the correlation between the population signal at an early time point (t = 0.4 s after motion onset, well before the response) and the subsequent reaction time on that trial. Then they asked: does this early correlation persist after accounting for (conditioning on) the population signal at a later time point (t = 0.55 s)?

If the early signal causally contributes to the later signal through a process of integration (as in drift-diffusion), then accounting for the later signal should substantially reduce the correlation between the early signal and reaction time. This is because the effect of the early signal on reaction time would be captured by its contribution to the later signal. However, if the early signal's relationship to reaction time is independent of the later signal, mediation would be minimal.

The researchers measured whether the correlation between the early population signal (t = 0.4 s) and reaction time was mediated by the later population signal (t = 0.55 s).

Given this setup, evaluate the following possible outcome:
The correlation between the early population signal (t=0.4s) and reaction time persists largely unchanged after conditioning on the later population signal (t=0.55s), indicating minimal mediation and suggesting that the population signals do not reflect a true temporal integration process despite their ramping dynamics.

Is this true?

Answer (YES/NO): NO